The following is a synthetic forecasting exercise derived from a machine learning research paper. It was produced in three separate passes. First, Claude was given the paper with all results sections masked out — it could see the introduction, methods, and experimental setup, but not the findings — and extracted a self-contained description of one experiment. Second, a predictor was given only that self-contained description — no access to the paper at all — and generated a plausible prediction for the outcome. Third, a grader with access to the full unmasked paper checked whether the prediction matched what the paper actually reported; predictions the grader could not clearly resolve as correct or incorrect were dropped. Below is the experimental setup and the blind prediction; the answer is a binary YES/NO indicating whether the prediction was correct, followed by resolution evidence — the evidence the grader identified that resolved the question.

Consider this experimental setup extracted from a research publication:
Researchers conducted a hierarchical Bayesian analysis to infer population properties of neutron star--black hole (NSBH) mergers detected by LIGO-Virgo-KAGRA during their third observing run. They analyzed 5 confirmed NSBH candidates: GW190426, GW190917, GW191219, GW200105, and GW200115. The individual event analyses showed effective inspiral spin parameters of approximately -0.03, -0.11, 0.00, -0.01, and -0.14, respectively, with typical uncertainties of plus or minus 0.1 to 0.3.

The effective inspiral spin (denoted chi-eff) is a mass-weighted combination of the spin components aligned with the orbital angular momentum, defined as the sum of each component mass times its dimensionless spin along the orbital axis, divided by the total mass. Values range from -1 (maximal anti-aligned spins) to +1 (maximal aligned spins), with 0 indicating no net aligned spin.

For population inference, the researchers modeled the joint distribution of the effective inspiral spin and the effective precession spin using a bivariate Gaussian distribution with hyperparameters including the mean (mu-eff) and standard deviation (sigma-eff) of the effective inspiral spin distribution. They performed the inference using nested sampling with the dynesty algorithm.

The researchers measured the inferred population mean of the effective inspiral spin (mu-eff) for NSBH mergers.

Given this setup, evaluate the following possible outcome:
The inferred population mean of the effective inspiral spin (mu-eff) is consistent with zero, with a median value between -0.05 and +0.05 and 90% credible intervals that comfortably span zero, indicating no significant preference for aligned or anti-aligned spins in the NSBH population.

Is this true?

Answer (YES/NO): YES